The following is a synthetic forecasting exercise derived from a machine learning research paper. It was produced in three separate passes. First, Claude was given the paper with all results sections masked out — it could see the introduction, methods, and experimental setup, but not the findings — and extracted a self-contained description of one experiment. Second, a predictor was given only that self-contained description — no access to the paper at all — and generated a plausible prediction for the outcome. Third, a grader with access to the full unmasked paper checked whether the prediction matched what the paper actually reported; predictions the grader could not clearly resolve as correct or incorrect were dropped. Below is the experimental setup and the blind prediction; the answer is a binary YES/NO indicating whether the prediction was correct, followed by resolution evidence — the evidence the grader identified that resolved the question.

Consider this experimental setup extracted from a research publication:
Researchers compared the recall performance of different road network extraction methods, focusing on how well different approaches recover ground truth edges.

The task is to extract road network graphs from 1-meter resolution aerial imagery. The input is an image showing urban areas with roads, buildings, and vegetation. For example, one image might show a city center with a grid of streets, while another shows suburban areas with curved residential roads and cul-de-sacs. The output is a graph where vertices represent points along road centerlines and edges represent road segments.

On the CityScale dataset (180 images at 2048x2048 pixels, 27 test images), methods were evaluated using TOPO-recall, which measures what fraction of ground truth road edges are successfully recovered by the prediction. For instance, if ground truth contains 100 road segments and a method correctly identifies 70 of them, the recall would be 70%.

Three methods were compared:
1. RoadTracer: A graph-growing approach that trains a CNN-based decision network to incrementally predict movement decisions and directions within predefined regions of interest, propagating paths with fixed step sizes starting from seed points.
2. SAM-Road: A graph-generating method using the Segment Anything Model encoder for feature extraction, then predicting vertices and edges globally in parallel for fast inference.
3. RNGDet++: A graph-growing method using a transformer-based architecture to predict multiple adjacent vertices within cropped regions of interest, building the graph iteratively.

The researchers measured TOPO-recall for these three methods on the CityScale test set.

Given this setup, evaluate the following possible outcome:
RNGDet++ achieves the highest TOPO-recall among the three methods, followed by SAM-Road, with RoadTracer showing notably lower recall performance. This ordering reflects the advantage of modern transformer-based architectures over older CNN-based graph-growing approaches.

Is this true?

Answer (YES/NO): YES